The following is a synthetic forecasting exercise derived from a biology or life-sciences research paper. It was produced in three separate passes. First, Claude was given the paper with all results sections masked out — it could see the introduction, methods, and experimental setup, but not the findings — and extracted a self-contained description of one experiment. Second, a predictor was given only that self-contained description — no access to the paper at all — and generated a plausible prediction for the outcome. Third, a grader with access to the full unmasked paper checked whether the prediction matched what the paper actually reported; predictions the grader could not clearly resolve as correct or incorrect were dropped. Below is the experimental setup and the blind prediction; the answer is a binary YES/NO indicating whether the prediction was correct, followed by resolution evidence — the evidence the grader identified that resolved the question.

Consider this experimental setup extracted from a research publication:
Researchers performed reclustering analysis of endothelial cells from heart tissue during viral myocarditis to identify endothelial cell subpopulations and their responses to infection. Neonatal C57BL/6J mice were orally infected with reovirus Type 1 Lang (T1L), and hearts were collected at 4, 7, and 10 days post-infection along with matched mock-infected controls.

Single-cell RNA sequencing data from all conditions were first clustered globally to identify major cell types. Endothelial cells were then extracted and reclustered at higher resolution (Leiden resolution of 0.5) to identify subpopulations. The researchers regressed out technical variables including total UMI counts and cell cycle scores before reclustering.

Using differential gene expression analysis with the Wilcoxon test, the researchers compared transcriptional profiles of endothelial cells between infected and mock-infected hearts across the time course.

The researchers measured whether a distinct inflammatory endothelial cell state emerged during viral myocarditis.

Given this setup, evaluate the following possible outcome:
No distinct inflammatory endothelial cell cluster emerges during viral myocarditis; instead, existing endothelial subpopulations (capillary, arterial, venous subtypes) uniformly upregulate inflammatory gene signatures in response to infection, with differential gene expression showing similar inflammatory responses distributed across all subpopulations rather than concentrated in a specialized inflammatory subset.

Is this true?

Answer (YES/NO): NO